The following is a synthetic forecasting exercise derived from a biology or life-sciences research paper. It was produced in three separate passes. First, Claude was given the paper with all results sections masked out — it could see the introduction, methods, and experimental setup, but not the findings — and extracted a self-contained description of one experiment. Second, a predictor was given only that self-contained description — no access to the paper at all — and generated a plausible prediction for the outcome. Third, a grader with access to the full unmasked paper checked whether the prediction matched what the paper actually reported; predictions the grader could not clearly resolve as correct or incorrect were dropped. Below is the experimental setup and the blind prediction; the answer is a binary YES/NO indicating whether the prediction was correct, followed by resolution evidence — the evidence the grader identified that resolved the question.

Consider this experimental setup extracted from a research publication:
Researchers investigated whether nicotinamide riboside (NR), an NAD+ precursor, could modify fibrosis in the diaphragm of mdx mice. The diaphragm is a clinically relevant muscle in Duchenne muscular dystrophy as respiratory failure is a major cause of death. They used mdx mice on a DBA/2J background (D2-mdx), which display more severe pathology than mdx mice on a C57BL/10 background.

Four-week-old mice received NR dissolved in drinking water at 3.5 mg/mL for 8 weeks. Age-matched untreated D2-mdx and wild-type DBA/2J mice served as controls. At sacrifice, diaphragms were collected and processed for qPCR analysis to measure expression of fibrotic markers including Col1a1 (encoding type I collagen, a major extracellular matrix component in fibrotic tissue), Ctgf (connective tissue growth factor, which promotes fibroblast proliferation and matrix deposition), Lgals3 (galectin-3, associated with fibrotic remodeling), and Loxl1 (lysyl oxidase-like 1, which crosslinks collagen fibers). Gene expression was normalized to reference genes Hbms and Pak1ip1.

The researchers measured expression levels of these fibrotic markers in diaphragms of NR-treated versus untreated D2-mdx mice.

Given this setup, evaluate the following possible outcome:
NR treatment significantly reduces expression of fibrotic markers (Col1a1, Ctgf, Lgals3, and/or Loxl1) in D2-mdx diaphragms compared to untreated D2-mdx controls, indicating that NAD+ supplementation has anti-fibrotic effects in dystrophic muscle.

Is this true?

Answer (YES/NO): NO